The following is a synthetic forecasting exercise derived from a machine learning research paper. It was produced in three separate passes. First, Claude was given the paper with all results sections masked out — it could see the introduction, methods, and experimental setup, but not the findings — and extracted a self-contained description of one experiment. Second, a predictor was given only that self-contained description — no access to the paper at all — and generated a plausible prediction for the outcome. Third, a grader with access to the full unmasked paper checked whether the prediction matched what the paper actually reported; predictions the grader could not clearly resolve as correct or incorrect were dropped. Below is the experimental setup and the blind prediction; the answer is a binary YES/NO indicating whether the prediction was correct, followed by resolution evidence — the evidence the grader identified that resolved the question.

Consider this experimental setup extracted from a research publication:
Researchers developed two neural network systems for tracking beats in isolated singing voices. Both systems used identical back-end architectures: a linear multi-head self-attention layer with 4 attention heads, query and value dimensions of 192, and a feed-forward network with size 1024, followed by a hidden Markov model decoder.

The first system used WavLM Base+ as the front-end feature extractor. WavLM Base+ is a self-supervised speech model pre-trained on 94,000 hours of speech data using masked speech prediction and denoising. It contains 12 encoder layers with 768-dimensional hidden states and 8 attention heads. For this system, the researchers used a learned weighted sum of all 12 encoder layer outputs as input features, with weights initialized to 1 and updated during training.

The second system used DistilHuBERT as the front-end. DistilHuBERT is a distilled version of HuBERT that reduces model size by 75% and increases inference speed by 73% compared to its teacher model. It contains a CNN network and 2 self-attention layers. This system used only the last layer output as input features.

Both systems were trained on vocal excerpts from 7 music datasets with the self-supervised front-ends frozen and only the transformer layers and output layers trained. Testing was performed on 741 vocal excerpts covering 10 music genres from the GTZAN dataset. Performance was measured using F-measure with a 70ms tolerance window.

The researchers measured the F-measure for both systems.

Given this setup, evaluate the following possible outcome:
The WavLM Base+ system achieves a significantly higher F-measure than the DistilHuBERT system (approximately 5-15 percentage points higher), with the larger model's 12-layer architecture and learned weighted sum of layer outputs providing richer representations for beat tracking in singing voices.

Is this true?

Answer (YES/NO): NO